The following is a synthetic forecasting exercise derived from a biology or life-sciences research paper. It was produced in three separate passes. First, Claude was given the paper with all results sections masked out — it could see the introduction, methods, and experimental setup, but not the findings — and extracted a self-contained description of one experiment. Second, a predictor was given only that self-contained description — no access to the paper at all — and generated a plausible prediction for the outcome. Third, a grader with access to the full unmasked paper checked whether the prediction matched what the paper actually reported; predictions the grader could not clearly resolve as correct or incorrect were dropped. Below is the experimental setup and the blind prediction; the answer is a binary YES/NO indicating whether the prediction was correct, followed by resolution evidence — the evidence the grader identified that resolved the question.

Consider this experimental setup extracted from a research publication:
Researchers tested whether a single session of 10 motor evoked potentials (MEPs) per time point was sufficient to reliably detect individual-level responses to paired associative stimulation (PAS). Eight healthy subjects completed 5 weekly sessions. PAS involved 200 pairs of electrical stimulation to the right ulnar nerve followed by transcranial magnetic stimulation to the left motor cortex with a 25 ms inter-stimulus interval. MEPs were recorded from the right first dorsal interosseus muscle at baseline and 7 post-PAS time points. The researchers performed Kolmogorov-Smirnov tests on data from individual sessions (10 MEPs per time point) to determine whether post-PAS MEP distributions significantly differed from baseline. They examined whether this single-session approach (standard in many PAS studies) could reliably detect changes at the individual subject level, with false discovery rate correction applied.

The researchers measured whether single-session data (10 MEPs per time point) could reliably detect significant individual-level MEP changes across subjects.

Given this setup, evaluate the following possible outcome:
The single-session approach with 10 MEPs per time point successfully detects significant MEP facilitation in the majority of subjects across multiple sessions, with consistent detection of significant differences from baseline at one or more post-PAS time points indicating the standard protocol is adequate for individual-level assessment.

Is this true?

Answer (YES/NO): NO